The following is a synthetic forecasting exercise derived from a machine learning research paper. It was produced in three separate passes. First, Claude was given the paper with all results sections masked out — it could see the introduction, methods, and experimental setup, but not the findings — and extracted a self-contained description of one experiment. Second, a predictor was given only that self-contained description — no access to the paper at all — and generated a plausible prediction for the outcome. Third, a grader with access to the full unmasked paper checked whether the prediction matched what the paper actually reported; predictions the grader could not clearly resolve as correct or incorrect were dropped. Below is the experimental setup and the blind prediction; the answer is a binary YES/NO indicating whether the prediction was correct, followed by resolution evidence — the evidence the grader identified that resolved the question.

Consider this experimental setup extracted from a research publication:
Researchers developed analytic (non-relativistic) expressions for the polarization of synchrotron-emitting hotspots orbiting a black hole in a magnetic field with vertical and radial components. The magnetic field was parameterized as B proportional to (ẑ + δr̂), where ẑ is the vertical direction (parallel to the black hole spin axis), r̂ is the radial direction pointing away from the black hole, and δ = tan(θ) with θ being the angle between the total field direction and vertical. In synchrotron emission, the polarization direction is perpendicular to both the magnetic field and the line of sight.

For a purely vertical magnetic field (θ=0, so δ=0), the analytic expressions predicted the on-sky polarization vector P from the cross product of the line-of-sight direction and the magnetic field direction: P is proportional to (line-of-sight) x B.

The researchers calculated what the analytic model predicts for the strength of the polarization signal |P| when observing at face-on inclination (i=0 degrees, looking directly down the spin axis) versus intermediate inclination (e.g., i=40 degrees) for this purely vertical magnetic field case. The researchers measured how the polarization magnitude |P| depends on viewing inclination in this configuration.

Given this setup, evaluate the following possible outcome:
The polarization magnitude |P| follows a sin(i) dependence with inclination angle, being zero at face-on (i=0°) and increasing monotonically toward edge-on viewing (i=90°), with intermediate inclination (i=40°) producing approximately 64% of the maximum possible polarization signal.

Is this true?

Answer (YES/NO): YES